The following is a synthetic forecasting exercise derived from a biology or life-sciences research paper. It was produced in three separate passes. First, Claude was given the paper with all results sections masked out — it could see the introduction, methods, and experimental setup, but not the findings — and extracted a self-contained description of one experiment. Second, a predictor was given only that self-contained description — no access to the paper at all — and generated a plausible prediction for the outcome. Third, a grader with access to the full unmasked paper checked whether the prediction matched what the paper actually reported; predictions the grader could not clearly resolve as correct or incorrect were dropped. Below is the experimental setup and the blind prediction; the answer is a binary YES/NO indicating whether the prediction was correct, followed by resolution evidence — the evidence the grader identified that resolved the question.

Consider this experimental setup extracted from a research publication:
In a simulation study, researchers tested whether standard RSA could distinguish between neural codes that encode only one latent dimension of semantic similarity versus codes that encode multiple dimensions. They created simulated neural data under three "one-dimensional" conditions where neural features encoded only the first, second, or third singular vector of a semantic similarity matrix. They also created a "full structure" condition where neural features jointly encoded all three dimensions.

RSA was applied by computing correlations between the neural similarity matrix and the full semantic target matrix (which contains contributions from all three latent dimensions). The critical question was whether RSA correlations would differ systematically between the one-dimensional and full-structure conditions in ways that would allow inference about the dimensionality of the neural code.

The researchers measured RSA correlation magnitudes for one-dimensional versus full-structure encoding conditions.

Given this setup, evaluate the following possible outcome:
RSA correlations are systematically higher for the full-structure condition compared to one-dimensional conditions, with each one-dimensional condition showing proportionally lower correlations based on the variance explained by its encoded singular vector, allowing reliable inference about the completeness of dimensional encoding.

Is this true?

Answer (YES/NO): NO